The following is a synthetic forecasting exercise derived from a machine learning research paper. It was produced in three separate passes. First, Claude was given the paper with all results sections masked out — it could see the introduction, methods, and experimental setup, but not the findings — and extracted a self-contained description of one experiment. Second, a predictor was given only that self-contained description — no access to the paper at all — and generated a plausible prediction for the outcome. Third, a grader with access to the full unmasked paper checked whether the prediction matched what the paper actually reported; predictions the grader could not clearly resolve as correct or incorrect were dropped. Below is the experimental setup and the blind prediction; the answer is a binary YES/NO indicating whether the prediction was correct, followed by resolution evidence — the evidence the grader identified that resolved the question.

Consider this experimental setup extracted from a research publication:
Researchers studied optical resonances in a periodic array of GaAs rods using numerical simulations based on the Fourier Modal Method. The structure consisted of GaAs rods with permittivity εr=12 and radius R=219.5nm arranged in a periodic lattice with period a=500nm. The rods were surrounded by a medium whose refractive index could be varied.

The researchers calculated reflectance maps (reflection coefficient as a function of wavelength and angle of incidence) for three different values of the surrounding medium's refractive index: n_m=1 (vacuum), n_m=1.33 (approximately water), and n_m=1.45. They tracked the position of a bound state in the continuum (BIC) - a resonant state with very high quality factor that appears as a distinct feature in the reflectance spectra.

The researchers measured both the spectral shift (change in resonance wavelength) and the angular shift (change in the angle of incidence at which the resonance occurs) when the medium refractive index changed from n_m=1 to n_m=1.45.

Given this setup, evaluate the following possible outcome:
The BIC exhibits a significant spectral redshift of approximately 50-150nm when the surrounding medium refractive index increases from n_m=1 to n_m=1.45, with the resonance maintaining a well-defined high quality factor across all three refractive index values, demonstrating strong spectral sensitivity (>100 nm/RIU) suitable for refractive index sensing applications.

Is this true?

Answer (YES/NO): NO